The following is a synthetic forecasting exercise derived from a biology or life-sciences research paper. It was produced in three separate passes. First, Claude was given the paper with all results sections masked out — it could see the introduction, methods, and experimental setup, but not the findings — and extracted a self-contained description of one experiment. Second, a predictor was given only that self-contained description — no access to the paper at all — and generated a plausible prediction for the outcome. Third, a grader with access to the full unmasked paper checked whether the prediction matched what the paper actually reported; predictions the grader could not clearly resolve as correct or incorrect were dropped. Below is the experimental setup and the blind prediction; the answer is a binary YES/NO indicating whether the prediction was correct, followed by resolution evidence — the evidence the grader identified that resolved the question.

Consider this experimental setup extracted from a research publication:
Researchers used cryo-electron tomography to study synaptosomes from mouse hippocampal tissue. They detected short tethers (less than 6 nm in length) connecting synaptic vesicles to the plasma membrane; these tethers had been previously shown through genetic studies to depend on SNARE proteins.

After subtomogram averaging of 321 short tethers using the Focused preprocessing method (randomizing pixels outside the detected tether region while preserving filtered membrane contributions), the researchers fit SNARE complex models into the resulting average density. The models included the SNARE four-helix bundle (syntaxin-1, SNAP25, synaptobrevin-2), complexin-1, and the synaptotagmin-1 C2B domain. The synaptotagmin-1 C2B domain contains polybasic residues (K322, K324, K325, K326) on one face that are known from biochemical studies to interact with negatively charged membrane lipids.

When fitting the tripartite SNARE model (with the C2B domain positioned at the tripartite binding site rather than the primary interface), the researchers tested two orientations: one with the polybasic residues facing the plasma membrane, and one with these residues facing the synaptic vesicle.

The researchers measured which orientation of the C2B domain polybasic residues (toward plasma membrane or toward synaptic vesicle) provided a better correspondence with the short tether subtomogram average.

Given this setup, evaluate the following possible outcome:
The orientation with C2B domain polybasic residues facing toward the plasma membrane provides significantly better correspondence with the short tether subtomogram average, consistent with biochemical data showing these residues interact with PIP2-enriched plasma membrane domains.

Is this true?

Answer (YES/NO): YES